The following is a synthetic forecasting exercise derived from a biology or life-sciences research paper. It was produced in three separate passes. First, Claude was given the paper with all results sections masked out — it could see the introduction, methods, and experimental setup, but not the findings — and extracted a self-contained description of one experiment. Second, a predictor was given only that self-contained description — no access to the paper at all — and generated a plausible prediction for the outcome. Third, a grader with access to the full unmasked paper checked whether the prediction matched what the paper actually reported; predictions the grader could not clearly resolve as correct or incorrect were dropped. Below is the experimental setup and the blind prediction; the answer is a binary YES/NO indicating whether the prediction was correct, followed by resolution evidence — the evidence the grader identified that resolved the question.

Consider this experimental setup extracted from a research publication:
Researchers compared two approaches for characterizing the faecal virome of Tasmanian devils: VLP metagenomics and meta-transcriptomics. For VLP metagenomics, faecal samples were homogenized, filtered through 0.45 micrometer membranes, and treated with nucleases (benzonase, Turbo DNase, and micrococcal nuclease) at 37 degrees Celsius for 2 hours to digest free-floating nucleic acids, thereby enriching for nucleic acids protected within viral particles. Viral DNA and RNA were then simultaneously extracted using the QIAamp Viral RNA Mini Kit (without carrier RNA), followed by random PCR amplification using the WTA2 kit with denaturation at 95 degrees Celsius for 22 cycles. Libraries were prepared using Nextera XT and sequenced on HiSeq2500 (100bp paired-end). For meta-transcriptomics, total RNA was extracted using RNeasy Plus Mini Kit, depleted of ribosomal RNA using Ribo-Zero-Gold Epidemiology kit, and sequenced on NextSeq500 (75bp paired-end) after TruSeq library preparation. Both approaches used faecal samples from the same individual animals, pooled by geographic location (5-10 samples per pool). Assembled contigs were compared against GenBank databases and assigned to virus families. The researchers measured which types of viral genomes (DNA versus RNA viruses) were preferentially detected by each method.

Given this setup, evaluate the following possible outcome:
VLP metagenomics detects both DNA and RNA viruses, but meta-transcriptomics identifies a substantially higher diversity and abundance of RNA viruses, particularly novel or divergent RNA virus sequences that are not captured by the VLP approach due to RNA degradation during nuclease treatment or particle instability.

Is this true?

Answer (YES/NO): NO